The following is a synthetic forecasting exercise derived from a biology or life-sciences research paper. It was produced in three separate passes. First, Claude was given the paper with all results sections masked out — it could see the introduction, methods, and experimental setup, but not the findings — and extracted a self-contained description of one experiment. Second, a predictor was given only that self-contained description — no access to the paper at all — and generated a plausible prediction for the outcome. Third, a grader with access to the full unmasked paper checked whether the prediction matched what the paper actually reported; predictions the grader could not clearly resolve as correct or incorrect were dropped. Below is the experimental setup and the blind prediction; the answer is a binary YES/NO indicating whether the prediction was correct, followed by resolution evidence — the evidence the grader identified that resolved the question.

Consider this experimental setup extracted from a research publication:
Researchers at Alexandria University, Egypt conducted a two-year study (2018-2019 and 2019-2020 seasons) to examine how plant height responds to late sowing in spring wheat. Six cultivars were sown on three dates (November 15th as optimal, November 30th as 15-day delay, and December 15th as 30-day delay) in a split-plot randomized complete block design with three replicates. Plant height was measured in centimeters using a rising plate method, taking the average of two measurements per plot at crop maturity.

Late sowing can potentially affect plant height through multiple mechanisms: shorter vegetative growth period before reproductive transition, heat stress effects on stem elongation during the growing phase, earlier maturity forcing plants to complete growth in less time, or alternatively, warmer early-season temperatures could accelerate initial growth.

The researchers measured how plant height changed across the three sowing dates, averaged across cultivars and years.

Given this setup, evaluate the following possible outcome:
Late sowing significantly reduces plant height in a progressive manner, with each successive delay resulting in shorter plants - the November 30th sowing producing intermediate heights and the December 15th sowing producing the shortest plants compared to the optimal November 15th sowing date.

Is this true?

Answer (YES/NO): NO